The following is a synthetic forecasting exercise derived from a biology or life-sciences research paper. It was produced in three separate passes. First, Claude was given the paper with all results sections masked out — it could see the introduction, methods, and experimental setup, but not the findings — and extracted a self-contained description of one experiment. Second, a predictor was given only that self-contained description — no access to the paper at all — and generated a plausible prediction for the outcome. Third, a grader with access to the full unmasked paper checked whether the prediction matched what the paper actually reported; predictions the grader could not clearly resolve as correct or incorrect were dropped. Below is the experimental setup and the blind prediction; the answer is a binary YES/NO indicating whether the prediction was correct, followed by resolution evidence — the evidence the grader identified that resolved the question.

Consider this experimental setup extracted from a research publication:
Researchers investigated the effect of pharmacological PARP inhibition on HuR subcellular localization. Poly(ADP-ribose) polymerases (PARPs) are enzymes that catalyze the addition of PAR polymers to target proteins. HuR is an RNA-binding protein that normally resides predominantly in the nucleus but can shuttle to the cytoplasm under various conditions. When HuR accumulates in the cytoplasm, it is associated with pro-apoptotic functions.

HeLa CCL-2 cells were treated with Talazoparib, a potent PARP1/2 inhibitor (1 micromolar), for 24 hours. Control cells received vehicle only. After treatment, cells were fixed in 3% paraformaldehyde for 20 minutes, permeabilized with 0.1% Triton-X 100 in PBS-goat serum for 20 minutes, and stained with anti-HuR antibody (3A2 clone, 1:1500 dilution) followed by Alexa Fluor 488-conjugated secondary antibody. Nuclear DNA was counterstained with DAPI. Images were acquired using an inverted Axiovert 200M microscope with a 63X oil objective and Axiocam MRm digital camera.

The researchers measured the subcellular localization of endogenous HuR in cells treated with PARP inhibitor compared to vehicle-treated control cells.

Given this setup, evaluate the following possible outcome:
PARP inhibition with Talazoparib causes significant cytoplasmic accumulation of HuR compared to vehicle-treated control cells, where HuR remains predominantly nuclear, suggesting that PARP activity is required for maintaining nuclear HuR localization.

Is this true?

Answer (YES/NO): YES